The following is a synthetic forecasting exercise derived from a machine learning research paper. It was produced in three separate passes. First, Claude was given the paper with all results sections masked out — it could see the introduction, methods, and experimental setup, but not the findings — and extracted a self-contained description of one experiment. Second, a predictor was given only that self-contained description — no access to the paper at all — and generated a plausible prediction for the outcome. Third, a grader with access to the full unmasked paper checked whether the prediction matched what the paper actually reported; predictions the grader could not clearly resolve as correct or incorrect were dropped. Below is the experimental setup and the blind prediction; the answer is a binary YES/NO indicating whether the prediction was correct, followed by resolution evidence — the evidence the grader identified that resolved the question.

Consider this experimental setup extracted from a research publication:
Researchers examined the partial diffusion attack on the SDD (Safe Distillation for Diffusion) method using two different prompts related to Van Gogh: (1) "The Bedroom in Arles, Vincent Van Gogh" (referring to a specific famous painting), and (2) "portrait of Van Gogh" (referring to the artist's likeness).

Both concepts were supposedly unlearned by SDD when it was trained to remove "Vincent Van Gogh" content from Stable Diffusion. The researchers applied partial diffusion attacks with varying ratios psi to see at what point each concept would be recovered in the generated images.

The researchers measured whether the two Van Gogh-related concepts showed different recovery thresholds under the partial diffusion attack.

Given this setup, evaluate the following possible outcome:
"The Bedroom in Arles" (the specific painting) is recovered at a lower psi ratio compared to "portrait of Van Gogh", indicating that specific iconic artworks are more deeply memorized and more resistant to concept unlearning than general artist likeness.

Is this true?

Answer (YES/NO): YES